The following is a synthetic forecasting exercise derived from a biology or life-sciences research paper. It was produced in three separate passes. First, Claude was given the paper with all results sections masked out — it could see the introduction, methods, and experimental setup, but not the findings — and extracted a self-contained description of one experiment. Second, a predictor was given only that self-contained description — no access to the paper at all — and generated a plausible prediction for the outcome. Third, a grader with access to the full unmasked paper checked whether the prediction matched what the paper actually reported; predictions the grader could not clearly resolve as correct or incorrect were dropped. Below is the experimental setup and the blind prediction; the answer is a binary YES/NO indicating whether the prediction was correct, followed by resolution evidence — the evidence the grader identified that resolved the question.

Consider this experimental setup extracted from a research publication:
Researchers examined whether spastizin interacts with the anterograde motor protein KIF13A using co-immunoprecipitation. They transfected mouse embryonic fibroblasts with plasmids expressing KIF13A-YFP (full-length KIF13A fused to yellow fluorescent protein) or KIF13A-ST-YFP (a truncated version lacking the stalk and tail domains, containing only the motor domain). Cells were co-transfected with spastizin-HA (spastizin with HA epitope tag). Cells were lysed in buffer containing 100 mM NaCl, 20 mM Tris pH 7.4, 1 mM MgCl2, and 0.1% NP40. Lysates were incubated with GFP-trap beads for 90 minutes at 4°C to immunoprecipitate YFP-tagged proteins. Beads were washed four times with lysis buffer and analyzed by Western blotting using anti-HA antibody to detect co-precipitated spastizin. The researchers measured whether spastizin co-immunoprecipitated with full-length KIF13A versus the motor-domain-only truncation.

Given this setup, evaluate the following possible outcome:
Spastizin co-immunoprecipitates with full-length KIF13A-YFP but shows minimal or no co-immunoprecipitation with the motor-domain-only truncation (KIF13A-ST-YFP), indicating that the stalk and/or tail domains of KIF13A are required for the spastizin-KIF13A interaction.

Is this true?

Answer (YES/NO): NO